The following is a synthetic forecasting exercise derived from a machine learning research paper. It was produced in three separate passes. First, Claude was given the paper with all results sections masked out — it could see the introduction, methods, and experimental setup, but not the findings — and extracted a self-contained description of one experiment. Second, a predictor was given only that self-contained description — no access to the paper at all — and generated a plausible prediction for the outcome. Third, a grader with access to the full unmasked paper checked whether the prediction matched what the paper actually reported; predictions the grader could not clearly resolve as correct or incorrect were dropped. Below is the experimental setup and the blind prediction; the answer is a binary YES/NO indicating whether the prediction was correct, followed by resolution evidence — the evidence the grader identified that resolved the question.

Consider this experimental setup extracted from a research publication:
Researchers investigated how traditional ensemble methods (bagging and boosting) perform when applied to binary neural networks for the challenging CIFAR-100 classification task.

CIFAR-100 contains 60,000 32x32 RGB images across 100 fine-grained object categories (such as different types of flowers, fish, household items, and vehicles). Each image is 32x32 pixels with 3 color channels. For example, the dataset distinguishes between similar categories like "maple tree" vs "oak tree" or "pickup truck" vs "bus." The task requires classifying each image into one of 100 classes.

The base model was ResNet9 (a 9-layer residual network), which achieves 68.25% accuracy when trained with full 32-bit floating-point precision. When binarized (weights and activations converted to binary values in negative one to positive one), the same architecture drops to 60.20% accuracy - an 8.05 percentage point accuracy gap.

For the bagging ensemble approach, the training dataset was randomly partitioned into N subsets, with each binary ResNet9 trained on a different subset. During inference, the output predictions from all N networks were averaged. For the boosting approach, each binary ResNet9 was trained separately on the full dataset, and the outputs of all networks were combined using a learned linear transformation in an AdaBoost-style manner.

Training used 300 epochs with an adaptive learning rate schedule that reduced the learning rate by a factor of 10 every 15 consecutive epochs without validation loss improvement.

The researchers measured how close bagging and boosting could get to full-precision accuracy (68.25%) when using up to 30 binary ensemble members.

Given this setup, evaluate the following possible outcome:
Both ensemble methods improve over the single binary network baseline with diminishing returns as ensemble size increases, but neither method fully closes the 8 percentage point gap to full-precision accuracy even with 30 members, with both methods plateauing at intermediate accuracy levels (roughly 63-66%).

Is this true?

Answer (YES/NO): YES